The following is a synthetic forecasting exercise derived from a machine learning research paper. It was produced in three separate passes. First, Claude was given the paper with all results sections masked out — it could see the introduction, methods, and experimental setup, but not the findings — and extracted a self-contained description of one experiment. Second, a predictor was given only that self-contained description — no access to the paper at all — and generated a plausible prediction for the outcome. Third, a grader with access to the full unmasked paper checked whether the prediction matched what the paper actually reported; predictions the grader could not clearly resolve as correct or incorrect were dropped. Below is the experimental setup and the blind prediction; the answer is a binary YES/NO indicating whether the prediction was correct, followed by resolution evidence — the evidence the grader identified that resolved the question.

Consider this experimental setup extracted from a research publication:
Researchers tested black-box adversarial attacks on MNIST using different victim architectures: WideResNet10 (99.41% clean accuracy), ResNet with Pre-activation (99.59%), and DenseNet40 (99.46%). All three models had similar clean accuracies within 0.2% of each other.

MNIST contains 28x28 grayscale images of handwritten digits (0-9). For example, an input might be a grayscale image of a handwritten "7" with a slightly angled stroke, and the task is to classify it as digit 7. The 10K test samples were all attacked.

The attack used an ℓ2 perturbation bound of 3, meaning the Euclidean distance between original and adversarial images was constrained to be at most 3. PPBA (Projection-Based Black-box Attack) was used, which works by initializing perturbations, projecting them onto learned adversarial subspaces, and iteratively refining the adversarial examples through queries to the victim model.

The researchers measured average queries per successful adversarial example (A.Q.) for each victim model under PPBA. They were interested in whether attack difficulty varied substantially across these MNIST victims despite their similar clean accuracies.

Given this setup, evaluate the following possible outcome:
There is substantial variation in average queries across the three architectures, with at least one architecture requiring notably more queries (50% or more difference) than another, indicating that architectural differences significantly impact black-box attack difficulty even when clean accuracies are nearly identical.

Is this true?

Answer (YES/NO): YES